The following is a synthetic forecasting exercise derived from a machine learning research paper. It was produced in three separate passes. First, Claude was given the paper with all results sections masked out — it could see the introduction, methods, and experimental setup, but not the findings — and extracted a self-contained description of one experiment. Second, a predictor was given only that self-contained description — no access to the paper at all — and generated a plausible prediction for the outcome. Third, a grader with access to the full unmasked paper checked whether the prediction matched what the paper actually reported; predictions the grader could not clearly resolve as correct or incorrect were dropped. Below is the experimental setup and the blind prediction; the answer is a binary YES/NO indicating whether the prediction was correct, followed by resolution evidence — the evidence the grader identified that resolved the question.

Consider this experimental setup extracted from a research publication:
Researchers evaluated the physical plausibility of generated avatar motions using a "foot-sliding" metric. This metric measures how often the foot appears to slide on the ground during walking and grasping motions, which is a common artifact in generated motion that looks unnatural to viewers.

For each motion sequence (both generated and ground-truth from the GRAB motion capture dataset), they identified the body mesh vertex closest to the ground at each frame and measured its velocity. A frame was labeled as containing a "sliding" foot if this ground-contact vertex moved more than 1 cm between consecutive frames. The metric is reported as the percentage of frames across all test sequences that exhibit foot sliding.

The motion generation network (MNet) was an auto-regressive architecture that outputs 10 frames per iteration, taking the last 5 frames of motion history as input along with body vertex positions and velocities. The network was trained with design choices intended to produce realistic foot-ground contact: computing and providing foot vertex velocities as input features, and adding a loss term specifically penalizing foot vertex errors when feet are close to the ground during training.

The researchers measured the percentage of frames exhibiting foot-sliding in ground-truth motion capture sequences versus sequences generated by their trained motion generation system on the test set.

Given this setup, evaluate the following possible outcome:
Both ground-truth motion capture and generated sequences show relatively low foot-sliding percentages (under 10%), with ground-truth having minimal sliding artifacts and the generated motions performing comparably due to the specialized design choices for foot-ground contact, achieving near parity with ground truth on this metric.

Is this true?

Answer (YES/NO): NO